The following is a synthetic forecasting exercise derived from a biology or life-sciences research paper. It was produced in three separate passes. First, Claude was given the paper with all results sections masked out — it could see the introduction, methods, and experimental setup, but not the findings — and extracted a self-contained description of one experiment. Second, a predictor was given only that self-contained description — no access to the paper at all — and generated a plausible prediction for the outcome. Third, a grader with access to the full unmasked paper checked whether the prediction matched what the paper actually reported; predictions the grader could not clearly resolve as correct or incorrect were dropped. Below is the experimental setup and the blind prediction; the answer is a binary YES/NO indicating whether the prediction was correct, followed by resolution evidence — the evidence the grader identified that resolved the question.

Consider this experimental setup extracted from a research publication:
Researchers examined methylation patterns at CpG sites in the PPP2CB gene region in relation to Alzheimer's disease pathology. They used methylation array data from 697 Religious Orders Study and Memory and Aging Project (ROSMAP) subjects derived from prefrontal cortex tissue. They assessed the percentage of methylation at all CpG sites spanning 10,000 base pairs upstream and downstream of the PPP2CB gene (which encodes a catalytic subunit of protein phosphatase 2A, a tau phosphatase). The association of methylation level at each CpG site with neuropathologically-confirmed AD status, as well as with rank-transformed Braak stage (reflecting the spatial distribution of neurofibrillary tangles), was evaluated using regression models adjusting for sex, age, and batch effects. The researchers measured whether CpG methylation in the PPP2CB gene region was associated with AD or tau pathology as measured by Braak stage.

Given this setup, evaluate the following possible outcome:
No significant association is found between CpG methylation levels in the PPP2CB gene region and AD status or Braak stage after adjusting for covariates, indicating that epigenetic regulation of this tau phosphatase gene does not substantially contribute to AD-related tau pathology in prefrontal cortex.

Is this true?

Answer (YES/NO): NO